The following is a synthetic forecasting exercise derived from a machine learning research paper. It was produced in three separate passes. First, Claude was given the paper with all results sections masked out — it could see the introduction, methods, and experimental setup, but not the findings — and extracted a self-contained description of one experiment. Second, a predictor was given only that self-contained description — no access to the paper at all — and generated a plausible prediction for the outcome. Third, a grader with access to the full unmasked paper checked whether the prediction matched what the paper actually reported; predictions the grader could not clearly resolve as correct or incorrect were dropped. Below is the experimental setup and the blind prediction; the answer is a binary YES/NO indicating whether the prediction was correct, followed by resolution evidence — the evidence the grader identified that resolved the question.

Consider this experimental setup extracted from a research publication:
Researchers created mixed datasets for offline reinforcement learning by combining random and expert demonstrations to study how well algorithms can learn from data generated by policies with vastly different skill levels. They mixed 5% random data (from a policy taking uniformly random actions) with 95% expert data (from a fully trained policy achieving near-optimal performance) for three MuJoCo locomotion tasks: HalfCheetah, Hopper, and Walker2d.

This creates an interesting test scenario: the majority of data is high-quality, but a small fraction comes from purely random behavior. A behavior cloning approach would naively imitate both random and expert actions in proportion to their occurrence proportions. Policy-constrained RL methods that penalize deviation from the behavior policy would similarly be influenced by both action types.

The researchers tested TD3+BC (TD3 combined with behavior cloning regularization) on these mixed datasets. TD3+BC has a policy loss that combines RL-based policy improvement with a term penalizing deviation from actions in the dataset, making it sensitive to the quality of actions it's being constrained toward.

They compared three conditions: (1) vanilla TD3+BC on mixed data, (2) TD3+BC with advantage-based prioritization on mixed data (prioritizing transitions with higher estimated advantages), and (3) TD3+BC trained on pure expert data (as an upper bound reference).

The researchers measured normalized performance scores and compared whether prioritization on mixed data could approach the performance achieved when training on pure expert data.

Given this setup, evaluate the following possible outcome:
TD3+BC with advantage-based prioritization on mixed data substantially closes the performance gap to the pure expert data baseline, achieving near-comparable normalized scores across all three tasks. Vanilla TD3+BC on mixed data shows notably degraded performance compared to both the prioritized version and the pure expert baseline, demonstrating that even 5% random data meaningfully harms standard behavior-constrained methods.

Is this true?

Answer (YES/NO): YES